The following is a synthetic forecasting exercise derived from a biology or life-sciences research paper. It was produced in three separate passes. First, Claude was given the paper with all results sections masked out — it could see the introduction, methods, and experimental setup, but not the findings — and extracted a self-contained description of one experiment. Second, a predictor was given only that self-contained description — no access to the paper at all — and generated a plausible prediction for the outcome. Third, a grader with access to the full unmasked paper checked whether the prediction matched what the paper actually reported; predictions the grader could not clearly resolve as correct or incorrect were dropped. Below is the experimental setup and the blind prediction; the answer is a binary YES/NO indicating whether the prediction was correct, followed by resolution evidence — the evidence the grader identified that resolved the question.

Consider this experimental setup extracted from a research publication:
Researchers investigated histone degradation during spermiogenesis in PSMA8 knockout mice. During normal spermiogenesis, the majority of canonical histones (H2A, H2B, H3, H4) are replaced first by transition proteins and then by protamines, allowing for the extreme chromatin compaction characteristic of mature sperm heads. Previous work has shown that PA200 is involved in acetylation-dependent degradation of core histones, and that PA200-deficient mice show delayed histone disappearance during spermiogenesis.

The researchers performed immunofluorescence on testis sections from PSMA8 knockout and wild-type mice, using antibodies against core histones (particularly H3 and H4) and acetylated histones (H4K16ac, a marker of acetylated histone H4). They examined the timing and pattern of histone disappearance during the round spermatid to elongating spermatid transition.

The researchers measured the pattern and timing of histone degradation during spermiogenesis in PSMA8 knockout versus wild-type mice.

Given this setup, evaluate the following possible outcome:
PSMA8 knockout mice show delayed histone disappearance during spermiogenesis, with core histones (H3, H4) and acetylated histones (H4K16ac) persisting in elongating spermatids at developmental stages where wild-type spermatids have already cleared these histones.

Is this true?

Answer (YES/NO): NO